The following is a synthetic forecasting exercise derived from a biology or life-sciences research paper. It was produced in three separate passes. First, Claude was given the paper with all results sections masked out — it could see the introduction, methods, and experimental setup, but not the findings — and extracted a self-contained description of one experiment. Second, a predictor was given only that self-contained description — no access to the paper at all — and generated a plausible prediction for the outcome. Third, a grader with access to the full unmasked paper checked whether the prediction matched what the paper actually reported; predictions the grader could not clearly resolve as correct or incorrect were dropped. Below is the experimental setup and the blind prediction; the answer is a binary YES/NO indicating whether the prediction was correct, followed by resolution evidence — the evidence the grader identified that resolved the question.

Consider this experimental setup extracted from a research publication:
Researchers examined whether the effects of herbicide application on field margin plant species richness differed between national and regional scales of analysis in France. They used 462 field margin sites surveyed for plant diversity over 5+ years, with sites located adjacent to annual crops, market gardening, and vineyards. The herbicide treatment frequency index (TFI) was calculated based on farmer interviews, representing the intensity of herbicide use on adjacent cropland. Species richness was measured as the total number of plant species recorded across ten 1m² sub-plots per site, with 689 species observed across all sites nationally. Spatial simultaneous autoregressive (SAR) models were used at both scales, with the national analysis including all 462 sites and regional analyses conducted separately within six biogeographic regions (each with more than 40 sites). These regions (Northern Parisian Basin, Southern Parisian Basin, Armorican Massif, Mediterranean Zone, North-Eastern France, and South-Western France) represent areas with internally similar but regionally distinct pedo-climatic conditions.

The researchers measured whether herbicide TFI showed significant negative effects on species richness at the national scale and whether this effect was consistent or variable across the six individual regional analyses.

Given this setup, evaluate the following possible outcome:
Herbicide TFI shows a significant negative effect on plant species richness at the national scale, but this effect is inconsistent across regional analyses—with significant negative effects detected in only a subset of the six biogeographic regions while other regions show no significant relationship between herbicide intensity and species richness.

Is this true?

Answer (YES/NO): YES